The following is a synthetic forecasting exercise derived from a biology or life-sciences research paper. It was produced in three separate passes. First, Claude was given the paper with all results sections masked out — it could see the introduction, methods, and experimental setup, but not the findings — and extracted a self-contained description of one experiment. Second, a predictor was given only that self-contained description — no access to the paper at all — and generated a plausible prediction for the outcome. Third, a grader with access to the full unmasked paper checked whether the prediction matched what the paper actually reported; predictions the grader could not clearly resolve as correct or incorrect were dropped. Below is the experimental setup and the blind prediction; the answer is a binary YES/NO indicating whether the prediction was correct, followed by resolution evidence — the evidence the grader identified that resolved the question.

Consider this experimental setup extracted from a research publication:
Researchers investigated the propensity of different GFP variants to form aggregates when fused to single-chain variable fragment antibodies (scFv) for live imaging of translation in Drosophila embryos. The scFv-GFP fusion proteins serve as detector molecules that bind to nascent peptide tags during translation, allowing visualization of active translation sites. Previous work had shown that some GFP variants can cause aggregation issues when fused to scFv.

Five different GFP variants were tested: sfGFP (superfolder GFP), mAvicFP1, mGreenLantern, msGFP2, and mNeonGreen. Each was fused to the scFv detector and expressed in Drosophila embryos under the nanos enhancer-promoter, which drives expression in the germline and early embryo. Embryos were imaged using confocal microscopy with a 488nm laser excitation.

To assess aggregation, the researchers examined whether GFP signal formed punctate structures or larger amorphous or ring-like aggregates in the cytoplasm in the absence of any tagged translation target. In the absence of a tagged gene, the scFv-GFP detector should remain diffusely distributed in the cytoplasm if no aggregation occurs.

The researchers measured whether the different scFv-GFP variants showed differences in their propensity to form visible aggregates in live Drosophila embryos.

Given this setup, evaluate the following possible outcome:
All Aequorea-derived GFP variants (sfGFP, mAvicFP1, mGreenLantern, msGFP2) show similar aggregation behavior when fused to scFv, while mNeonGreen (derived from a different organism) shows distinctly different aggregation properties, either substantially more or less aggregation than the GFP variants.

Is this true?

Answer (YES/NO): NO